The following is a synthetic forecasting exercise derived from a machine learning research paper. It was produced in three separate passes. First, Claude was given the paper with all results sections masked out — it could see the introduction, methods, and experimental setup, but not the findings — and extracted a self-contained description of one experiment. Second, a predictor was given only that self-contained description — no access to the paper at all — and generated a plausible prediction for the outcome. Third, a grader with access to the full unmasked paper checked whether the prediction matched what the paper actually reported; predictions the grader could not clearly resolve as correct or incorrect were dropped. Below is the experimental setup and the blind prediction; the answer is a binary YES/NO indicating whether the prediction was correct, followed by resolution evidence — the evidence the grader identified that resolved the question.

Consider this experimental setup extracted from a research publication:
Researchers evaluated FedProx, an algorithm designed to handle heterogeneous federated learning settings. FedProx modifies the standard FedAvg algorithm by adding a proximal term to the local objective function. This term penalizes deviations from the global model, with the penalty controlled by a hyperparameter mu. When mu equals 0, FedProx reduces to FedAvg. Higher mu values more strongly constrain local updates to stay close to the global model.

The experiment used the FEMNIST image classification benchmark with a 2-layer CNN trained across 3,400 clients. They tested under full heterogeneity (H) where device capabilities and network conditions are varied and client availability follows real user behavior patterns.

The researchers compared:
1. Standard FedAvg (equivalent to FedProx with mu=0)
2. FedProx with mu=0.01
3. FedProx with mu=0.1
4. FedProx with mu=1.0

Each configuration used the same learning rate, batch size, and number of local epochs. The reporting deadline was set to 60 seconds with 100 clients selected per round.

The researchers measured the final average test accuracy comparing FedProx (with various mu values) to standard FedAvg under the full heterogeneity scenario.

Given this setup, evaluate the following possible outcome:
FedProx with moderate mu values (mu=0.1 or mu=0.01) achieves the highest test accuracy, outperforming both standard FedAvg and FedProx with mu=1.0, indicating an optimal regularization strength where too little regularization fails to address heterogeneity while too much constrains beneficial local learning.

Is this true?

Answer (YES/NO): NO